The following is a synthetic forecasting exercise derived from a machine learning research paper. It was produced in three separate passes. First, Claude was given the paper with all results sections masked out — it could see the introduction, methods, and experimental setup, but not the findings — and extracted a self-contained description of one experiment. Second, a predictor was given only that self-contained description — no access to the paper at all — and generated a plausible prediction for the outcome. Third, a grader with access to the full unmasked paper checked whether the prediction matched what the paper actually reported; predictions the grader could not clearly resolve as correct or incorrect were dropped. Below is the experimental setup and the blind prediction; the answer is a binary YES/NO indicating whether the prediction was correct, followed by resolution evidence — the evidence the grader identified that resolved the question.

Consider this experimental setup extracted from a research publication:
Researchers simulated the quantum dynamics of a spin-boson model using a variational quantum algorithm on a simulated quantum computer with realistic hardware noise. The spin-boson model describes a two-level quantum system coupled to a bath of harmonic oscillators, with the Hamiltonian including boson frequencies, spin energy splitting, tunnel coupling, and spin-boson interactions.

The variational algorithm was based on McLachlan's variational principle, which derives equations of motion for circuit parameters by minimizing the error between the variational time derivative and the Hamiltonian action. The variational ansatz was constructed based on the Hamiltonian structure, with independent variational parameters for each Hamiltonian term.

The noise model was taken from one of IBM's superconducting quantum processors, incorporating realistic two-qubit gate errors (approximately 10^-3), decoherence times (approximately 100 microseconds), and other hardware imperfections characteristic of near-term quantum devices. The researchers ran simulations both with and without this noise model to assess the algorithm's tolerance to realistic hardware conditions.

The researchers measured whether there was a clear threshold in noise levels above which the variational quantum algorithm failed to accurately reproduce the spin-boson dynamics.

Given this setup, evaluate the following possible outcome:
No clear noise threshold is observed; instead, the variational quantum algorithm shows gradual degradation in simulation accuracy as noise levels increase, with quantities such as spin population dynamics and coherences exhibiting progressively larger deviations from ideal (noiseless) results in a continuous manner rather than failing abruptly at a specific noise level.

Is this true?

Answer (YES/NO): YES